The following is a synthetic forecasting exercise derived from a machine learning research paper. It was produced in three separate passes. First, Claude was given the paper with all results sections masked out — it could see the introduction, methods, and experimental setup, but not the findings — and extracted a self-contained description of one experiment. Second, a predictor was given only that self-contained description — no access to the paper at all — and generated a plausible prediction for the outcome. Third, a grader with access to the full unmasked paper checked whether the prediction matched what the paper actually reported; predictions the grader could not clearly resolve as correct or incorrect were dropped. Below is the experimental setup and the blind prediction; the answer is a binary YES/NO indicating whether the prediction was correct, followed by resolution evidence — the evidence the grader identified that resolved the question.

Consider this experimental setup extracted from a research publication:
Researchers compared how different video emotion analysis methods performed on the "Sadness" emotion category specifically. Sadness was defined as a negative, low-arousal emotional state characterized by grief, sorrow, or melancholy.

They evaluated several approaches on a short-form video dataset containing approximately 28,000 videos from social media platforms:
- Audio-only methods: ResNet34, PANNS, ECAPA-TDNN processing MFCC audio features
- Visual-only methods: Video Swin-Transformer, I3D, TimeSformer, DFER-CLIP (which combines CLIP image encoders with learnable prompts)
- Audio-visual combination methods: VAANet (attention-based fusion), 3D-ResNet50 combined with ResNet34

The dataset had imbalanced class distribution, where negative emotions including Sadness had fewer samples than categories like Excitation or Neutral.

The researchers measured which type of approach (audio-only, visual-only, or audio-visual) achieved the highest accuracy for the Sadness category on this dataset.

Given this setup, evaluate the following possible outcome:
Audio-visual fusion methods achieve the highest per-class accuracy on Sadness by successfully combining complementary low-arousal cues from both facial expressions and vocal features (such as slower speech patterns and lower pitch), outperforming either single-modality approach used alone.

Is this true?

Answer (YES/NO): NO